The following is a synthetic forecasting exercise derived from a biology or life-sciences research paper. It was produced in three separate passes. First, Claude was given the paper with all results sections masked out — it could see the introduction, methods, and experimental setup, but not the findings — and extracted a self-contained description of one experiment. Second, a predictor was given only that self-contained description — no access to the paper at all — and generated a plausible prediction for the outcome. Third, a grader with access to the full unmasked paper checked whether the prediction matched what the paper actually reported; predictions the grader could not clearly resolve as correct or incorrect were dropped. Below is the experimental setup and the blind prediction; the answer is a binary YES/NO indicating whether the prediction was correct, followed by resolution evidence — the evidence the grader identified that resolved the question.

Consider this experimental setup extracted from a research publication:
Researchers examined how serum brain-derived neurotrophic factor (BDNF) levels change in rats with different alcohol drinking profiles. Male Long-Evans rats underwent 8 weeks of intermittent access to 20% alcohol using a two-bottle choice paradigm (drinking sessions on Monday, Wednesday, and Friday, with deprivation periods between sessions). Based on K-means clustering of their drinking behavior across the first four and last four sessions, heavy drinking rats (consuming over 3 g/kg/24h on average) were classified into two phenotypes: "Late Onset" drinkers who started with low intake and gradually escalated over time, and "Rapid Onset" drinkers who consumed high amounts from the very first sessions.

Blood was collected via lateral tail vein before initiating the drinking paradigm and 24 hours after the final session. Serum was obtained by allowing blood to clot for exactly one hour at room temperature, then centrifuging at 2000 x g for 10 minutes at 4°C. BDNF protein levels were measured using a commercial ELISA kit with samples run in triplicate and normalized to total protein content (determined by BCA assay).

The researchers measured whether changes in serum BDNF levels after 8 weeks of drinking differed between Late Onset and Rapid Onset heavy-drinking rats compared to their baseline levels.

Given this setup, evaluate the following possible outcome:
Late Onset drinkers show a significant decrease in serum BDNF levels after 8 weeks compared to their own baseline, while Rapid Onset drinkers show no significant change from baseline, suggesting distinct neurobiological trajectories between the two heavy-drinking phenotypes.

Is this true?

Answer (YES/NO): NO